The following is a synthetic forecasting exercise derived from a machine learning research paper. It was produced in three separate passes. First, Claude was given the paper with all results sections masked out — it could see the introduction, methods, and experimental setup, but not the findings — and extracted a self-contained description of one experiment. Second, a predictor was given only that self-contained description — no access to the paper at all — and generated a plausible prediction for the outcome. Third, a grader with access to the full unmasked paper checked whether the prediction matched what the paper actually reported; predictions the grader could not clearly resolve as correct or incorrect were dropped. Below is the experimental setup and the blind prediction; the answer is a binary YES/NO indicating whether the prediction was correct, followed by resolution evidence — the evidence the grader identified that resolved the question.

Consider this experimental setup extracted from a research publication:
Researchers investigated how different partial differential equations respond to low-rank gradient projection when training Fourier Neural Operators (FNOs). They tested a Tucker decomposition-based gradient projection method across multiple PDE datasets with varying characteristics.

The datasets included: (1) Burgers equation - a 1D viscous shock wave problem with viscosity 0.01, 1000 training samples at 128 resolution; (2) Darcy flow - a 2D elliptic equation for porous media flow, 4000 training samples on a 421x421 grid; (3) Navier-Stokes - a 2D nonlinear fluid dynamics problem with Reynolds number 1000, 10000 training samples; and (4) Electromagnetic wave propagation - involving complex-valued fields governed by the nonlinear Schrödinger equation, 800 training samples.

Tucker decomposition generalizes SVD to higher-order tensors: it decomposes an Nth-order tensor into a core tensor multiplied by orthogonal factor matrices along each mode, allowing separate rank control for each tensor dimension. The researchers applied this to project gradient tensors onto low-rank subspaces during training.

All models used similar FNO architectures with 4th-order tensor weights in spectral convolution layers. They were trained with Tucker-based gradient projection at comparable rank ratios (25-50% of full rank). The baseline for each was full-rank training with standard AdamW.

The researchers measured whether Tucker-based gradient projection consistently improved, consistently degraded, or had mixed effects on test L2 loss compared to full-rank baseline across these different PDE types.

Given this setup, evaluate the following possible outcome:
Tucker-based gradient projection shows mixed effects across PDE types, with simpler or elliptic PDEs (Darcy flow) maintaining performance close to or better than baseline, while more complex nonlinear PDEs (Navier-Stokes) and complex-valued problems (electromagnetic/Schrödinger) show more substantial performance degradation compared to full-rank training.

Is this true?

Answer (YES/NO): NO